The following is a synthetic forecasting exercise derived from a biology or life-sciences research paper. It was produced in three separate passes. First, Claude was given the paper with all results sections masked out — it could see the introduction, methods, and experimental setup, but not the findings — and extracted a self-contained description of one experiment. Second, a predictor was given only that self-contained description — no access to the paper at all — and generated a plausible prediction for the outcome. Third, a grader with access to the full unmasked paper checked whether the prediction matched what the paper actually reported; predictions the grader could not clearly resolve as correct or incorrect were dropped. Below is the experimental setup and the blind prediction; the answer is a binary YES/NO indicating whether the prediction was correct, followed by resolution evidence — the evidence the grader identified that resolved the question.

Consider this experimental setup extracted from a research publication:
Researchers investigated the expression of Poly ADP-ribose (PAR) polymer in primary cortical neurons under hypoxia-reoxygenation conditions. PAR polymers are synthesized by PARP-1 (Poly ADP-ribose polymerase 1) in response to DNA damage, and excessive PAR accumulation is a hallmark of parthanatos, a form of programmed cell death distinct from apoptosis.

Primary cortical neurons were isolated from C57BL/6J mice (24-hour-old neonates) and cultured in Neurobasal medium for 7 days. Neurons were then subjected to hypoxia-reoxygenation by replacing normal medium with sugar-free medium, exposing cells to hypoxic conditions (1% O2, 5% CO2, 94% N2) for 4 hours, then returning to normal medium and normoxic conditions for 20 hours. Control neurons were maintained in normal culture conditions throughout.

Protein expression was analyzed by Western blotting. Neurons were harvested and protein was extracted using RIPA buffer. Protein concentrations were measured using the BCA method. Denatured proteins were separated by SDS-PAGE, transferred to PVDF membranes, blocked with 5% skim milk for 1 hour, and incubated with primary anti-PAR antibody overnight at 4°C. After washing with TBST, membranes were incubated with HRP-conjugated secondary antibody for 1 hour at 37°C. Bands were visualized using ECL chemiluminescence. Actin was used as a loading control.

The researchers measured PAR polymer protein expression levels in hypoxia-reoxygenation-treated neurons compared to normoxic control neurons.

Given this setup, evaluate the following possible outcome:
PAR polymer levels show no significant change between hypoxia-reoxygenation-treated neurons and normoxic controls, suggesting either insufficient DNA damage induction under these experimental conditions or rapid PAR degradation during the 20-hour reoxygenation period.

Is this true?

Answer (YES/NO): NO